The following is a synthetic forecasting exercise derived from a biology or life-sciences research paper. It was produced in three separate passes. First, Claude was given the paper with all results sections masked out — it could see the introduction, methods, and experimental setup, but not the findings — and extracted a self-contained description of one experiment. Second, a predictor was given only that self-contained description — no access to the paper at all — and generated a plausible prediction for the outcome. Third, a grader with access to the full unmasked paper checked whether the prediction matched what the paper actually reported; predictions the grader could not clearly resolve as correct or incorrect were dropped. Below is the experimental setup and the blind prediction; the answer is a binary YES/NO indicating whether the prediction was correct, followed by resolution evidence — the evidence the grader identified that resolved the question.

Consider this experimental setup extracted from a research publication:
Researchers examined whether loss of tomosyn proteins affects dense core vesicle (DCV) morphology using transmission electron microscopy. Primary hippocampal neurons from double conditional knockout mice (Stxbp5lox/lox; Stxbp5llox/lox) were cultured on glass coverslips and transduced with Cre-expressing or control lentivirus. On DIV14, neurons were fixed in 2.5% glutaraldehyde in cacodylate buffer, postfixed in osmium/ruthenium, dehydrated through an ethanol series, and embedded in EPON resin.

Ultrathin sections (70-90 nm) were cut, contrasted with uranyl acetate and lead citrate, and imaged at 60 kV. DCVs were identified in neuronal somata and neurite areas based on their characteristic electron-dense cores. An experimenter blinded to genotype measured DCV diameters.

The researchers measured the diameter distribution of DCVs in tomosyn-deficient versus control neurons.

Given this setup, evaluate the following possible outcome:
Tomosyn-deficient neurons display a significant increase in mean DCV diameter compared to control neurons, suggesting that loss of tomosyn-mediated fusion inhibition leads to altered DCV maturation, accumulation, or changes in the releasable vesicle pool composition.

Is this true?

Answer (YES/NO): NO